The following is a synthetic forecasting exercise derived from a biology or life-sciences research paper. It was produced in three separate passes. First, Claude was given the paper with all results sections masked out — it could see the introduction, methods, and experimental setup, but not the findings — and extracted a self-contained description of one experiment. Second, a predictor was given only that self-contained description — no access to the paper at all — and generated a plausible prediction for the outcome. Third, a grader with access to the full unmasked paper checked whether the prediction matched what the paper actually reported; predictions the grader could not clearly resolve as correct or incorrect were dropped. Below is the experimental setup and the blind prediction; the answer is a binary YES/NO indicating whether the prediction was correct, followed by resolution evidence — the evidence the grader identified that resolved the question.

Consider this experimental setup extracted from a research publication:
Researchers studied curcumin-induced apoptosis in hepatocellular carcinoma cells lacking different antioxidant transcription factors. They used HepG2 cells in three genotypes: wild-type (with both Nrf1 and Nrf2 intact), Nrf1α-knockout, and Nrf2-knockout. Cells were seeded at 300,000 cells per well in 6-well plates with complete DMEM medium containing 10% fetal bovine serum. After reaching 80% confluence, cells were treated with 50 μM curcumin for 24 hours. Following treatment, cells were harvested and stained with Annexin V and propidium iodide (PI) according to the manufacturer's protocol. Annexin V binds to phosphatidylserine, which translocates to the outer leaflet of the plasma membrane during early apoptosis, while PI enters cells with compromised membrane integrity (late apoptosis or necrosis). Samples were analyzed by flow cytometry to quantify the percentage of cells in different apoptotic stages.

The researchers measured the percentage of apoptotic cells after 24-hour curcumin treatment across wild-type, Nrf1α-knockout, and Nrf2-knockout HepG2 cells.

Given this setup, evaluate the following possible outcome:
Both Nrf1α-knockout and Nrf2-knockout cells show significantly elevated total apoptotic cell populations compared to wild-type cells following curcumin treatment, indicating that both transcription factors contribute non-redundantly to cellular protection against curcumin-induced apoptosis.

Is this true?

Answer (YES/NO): NO